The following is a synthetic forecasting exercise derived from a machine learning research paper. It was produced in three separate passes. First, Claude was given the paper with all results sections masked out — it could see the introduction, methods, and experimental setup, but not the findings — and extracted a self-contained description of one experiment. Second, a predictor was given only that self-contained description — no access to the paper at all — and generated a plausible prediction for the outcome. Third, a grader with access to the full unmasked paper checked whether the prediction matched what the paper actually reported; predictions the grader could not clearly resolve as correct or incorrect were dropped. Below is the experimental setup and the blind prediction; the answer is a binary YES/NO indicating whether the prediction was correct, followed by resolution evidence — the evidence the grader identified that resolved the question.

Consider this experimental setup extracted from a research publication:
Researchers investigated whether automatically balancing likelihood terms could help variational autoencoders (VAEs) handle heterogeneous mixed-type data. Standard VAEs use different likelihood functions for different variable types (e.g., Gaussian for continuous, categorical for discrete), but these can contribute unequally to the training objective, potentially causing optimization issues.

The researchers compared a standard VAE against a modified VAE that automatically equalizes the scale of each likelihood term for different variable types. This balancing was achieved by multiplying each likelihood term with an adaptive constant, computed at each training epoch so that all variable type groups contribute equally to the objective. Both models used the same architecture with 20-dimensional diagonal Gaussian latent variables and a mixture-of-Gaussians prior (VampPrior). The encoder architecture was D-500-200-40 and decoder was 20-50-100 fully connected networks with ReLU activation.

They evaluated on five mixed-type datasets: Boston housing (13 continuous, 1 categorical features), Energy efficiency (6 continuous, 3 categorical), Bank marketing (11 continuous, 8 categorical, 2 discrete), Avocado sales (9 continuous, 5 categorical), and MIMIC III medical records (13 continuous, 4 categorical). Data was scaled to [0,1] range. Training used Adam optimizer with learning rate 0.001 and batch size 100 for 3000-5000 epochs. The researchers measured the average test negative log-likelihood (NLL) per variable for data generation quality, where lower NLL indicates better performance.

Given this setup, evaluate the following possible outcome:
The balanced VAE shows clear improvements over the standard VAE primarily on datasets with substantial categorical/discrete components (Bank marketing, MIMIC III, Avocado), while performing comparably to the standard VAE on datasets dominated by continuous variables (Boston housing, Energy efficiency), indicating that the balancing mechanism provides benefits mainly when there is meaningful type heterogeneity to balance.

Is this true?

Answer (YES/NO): NO